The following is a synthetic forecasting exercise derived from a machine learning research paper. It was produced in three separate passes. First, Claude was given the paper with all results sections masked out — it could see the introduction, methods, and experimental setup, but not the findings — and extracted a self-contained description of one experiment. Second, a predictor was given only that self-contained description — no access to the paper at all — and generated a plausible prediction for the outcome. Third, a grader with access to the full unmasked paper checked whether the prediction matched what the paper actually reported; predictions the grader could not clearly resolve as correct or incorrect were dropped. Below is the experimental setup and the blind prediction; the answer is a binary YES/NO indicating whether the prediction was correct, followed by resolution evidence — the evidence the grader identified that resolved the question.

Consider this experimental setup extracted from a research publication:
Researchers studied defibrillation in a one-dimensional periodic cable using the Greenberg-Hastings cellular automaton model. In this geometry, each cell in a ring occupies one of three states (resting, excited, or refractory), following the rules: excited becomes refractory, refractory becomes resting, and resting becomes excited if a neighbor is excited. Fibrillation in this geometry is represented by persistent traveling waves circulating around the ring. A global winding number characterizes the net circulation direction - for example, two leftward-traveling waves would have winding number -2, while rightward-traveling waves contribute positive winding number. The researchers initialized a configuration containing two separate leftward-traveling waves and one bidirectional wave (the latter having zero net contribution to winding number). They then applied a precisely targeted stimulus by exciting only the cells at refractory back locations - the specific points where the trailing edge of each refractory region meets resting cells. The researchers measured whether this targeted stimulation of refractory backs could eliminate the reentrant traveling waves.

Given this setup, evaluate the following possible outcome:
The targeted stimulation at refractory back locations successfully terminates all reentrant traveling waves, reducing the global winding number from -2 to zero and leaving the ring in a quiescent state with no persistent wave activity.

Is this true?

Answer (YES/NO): YES